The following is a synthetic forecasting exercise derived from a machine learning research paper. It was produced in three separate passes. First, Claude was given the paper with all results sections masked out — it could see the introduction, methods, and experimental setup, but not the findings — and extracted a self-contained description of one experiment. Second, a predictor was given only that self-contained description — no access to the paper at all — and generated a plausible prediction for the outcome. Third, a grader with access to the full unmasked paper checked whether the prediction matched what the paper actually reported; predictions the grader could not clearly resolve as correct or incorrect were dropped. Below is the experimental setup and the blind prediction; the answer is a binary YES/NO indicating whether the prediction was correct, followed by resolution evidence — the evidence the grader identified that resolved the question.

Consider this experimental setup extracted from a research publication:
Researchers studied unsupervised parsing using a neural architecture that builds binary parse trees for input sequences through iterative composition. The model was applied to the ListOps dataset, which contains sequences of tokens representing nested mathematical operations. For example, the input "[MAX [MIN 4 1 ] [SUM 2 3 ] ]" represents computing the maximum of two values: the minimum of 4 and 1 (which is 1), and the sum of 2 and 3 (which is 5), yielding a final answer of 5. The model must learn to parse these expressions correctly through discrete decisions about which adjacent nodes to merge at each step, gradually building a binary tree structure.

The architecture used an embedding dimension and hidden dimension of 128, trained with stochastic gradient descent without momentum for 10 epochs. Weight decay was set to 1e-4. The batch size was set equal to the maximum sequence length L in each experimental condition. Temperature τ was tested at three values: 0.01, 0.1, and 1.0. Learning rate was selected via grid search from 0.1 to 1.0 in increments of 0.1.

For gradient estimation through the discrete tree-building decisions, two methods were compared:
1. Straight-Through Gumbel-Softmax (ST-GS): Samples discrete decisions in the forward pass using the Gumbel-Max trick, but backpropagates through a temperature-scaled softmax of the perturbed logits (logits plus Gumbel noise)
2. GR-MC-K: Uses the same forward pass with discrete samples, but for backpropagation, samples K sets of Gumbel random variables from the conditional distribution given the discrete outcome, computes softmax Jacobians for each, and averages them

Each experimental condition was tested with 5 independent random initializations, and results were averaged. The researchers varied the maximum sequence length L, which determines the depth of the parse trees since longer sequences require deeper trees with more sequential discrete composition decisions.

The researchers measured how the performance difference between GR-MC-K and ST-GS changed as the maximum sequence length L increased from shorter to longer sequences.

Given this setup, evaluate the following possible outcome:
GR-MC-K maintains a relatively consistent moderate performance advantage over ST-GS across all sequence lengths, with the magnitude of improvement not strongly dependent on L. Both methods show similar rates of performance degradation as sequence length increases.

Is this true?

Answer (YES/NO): NO